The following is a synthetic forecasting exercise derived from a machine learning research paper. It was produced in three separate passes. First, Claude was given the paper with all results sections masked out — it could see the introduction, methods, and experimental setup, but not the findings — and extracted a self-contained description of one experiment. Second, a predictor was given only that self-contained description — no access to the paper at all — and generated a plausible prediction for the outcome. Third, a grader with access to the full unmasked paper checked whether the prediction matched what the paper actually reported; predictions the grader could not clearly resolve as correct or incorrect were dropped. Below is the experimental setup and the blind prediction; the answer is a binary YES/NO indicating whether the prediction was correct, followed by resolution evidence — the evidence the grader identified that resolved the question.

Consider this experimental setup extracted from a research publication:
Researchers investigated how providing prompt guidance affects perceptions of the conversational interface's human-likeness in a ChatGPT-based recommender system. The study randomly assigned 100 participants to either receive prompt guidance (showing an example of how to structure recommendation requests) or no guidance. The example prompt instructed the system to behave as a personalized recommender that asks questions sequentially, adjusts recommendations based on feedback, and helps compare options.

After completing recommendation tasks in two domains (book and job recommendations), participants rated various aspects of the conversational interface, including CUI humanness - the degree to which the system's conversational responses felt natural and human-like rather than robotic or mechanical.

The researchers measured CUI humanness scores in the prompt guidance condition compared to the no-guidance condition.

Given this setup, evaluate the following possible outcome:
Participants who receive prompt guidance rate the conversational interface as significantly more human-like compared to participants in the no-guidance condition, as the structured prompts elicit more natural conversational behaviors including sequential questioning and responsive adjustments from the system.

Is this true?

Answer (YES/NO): NO